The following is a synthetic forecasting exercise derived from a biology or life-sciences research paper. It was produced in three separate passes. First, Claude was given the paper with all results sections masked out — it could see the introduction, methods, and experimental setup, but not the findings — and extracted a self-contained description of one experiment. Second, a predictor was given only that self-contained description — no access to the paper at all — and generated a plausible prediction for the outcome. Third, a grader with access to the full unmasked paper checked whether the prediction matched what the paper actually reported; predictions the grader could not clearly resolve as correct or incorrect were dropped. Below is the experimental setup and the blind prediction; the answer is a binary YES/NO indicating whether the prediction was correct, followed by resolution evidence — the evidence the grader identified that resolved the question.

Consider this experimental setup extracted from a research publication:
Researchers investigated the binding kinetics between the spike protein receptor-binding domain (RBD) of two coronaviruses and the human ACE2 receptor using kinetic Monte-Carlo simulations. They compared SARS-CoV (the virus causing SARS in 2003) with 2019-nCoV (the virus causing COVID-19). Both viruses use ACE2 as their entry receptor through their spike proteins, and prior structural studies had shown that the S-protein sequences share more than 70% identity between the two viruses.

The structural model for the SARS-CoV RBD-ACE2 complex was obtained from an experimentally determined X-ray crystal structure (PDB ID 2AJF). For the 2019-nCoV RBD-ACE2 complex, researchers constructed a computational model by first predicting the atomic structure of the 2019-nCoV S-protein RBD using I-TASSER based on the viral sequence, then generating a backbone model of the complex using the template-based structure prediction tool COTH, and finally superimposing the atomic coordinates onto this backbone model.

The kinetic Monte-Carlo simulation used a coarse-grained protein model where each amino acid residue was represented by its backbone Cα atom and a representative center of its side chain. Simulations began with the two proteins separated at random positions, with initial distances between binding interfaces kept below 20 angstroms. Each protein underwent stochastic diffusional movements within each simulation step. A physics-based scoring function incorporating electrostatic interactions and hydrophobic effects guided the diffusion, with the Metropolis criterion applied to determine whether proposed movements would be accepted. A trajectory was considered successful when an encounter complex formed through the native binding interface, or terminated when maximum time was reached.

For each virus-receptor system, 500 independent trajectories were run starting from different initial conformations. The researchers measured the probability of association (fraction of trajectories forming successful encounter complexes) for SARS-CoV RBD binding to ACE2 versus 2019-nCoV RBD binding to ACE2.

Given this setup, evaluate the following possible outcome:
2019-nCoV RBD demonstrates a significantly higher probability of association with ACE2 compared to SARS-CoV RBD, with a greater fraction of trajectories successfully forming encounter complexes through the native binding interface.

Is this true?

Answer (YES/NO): NO